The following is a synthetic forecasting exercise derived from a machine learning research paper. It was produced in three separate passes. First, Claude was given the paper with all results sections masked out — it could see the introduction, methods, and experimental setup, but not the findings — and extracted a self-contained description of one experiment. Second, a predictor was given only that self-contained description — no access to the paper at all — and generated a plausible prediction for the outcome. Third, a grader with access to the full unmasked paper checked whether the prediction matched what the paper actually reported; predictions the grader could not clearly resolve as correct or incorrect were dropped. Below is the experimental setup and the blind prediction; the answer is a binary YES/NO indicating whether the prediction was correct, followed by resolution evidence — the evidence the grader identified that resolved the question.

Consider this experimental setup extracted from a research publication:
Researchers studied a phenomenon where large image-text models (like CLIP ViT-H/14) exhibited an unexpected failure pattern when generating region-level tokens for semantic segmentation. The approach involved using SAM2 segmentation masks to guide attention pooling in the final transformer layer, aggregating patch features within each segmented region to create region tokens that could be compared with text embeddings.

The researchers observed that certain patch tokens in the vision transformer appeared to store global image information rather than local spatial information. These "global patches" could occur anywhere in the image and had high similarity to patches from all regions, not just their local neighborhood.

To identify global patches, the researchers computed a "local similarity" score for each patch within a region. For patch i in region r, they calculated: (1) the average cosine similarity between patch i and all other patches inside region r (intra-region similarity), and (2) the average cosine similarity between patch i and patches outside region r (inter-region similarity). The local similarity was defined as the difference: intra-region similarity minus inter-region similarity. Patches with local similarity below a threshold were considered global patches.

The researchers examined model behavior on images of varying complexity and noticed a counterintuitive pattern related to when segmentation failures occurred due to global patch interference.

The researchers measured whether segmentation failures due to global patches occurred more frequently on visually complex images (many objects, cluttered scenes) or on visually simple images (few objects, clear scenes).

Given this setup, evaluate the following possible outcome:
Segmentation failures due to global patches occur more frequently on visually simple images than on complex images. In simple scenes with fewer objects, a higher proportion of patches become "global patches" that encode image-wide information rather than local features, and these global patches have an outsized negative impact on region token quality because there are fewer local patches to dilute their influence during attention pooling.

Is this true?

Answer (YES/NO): YES